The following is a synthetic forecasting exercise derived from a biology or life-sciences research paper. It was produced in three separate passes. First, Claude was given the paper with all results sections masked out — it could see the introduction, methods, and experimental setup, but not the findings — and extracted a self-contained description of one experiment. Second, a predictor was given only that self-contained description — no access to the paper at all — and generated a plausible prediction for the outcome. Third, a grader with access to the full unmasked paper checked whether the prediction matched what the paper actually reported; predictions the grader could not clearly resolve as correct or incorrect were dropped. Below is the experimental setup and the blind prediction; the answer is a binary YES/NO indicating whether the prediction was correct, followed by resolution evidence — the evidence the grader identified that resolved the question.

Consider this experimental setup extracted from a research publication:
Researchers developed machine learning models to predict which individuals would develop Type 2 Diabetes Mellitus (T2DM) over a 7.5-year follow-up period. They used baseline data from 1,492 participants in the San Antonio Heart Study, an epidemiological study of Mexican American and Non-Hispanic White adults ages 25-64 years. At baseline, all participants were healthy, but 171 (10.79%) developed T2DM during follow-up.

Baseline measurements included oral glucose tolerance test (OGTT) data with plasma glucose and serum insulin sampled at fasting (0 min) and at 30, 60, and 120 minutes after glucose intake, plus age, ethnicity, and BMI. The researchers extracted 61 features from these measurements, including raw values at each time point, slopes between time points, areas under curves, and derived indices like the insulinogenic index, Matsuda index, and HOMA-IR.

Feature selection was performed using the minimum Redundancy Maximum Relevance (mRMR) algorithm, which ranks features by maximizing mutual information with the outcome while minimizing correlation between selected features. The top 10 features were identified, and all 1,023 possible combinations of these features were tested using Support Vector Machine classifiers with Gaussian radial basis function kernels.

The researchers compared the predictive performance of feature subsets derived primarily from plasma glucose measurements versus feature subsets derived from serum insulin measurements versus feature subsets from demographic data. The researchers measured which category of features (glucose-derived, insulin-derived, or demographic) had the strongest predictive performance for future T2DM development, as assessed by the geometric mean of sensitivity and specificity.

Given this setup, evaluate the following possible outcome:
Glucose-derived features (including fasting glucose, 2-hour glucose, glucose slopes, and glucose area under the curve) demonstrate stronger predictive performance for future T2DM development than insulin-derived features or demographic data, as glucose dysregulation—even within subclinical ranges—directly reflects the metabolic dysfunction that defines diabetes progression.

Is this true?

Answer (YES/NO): YES